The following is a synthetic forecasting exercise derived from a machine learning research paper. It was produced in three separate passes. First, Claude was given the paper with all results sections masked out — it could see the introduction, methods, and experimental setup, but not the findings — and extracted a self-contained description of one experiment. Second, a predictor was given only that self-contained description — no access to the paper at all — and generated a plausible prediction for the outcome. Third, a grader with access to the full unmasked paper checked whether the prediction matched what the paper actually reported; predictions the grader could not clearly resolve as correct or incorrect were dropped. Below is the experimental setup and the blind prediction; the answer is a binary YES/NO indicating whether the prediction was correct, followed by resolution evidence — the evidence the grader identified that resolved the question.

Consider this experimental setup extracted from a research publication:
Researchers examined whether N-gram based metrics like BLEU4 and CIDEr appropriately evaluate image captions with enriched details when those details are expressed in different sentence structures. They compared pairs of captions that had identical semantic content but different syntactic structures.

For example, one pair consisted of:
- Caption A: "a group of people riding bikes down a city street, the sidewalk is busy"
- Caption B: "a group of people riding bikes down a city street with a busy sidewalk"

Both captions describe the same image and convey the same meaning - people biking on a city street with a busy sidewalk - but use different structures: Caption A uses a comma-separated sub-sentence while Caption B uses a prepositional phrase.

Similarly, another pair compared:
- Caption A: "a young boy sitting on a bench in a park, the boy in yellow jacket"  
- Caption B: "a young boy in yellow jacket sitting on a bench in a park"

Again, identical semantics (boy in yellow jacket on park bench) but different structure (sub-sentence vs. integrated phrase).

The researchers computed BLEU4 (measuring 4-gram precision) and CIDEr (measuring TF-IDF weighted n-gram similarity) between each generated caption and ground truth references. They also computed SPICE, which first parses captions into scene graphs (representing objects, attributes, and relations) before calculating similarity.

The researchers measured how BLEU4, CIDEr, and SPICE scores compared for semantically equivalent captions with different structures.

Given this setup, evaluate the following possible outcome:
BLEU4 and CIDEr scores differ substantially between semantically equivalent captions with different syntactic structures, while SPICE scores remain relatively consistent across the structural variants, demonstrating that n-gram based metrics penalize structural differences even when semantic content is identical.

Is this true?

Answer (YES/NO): YES